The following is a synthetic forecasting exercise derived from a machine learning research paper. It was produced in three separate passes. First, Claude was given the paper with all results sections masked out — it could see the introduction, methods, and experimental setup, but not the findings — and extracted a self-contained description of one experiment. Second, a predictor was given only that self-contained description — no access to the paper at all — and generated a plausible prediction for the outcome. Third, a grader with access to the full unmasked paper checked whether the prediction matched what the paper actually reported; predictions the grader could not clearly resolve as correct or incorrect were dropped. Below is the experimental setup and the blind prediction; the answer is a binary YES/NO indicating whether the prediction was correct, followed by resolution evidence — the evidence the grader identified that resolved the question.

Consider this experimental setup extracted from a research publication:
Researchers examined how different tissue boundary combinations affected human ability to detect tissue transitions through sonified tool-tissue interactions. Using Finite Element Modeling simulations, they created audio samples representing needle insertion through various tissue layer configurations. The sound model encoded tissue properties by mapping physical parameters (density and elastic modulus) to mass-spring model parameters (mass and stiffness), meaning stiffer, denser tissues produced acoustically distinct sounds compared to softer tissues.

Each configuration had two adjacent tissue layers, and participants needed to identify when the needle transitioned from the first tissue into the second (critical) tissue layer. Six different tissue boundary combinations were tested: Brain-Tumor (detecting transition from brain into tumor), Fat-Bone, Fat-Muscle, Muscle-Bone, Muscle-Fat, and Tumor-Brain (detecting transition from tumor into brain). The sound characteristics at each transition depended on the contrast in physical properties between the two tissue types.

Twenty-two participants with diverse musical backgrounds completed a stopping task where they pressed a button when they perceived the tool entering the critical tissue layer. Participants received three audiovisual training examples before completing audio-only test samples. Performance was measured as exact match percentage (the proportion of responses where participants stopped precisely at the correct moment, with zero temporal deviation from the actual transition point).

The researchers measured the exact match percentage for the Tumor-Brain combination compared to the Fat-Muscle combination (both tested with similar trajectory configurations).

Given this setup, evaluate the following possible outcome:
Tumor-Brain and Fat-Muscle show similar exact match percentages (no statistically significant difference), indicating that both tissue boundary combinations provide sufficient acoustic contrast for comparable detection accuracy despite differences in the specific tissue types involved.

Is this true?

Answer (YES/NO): NO